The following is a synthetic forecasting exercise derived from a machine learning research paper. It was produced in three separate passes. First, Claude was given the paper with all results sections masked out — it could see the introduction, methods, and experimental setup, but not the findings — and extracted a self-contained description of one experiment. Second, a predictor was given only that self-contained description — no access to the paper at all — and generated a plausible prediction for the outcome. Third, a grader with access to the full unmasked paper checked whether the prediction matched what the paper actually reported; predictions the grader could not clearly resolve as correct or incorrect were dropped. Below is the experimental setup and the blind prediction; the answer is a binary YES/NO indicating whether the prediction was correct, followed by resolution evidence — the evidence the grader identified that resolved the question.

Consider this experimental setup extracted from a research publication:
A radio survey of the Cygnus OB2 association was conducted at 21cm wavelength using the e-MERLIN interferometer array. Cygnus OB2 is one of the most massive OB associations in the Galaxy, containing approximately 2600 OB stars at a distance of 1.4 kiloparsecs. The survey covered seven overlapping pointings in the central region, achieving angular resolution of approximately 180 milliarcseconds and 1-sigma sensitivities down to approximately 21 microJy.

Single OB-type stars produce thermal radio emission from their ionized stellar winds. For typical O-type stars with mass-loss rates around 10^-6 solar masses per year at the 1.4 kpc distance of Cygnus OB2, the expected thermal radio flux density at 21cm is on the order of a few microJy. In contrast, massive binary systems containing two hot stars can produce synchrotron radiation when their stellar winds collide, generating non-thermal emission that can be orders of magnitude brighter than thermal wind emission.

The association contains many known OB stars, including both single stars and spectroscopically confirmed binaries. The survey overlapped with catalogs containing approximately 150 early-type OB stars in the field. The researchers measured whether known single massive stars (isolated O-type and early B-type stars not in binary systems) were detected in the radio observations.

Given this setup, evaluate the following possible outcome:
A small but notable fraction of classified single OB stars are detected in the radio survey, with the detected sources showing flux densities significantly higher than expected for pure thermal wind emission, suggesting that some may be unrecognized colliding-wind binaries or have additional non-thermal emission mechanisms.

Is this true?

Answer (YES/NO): NO